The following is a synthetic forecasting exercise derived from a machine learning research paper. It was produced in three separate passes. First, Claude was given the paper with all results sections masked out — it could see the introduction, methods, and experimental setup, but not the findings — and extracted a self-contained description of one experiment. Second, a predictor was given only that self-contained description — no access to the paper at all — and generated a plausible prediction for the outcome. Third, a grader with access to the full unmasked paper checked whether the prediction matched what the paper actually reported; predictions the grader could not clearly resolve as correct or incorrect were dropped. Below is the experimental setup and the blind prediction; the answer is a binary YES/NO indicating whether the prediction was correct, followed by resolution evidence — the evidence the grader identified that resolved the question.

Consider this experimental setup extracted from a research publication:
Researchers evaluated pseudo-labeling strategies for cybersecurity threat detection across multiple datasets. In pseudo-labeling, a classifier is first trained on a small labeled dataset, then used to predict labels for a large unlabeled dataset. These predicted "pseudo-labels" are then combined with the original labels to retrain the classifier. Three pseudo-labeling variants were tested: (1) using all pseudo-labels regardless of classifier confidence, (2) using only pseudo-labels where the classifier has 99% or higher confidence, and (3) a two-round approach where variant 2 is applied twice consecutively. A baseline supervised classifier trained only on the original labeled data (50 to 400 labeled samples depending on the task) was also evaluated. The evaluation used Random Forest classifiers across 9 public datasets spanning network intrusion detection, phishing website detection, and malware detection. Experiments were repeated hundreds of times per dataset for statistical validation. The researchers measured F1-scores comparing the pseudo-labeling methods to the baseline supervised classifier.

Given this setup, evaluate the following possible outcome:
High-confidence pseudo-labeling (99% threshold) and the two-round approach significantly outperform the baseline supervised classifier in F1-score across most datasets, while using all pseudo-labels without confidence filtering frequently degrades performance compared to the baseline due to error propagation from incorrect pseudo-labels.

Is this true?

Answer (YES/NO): NO